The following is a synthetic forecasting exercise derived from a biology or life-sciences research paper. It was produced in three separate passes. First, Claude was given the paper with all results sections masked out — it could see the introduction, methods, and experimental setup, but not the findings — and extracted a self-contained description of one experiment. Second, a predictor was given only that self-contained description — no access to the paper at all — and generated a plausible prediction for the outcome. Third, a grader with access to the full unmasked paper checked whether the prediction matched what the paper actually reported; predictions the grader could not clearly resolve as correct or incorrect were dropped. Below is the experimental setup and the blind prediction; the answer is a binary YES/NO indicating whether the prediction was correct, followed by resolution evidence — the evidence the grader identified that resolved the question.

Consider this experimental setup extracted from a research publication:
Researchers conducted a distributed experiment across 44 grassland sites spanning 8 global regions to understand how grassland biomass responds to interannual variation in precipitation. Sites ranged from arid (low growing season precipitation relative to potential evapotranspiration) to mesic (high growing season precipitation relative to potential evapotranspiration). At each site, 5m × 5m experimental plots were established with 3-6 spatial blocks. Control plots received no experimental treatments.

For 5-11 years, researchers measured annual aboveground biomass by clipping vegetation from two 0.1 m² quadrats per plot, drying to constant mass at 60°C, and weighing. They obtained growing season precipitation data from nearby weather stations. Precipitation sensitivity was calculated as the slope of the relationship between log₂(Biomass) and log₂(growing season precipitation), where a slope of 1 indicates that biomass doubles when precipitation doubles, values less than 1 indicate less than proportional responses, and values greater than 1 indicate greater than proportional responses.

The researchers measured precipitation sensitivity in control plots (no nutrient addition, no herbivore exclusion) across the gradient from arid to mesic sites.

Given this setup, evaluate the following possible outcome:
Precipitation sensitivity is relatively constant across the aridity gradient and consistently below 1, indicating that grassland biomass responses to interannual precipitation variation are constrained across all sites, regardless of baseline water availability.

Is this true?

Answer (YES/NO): NO